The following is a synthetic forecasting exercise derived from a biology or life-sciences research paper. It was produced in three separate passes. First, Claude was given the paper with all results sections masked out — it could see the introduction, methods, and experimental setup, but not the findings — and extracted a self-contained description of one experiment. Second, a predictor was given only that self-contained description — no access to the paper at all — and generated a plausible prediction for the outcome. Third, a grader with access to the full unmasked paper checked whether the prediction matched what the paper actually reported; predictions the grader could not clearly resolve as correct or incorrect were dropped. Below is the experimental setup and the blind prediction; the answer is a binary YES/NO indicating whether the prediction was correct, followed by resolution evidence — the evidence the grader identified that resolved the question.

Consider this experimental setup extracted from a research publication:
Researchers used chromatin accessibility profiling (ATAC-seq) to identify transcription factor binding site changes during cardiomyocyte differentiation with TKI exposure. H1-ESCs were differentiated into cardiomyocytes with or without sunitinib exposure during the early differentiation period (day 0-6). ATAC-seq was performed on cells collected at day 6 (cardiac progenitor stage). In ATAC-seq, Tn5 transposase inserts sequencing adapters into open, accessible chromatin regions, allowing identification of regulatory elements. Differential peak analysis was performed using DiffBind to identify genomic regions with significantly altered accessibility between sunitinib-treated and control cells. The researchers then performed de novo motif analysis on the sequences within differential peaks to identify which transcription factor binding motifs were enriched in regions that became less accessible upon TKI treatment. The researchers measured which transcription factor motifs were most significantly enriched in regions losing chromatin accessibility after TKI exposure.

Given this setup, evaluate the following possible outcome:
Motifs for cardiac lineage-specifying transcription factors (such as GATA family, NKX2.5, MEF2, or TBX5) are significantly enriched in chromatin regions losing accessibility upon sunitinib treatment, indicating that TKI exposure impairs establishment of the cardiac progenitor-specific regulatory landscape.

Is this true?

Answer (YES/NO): YES